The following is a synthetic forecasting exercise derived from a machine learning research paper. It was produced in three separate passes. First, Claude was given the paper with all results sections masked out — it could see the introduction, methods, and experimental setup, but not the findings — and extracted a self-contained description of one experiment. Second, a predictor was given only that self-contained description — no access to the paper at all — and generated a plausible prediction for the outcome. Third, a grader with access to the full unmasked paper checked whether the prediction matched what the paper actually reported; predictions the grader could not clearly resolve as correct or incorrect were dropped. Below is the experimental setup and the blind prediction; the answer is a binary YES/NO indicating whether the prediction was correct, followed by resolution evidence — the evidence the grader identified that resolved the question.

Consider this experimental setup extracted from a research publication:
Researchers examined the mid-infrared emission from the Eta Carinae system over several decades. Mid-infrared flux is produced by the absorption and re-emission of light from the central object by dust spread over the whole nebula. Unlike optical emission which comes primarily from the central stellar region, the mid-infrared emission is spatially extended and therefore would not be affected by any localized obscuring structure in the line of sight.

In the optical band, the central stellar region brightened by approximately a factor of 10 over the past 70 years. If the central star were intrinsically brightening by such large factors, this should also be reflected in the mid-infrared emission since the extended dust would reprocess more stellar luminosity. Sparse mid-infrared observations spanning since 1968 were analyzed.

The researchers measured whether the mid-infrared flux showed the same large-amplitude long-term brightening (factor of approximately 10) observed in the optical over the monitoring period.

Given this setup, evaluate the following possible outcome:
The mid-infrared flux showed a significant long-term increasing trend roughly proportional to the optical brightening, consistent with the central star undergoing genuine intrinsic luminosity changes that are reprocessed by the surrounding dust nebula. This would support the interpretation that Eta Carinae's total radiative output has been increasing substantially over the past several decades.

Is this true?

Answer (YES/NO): NO